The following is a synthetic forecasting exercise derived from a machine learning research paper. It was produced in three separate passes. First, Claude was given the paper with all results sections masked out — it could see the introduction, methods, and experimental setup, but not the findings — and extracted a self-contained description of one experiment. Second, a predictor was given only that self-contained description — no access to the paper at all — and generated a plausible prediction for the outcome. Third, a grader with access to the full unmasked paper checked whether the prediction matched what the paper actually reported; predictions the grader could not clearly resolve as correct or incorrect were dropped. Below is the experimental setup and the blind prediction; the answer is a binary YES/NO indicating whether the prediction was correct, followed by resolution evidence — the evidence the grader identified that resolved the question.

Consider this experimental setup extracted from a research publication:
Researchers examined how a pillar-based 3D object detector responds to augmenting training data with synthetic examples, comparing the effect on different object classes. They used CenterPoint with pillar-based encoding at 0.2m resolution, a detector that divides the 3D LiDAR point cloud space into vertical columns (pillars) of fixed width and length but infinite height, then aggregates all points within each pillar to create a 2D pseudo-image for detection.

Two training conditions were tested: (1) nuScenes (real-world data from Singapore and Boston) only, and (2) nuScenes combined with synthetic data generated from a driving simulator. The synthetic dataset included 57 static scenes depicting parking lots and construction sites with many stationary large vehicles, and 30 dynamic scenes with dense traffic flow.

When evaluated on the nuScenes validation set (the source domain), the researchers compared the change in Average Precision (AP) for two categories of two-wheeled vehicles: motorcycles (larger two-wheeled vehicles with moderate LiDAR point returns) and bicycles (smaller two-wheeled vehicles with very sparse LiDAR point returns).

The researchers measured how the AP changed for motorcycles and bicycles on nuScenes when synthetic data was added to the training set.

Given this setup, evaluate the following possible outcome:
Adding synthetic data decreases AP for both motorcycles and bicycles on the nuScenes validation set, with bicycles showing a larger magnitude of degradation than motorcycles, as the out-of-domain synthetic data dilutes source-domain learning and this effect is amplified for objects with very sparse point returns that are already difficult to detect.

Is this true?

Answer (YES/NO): NO